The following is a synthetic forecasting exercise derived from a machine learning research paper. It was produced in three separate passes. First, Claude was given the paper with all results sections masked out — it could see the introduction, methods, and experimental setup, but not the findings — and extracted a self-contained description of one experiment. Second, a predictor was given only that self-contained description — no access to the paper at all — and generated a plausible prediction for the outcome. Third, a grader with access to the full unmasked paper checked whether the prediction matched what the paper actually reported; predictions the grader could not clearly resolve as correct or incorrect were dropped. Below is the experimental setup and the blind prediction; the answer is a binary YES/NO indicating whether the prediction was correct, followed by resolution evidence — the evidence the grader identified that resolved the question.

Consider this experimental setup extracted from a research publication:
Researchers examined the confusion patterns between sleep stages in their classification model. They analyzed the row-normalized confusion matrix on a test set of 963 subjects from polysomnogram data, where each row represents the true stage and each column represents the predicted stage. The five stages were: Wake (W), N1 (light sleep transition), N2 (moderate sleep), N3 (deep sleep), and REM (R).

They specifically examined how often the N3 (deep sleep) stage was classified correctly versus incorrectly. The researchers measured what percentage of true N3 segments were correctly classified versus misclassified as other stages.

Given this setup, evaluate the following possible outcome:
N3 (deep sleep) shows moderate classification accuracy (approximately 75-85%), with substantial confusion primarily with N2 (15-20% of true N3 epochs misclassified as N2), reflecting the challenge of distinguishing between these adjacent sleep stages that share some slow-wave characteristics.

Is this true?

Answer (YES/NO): NO